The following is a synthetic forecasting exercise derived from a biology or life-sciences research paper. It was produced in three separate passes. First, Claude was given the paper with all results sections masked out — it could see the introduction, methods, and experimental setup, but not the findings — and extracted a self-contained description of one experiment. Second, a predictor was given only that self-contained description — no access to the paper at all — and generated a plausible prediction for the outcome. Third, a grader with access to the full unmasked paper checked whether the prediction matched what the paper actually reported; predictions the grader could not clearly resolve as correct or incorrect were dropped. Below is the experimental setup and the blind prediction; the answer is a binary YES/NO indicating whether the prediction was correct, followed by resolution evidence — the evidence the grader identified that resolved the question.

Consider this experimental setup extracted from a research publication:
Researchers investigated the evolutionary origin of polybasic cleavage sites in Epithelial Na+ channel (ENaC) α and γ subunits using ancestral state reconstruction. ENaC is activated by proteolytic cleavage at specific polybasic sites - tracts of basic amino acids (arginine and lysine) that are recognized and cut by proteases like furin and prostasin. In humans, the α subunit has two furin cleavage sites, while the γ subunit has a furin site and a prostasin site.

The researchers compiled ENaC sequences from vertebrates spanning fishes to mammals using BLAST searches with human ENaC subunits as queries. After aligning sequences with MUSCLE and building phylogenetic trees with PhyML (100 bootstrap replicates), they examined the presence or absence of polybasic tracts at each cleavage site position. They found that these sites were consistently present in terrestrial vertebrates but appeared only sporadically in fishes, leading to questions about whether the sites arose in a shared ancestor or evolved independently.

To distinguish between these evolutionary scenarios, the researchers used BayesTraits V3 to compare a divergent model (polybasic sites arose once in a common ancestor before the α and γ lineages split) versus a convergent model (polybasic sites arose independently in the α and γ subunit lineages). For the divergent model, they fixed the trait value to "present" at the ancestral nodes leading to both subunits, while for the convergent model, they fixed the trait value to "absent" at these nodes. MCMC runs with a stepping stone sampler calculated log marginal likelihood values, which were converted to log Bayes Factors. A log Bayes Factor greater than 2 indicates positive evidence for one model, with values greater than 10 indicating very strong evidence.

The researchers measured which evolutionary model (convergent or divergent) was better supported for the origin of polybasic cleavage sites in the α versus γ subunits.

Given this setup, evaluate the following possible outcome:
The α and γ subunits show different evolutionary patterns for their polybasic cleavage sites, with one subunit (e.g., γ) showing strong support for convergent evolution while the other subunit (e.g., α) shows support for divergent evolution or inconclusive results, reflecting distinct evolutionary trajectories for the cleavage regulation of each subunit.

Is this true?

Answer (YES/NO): NO